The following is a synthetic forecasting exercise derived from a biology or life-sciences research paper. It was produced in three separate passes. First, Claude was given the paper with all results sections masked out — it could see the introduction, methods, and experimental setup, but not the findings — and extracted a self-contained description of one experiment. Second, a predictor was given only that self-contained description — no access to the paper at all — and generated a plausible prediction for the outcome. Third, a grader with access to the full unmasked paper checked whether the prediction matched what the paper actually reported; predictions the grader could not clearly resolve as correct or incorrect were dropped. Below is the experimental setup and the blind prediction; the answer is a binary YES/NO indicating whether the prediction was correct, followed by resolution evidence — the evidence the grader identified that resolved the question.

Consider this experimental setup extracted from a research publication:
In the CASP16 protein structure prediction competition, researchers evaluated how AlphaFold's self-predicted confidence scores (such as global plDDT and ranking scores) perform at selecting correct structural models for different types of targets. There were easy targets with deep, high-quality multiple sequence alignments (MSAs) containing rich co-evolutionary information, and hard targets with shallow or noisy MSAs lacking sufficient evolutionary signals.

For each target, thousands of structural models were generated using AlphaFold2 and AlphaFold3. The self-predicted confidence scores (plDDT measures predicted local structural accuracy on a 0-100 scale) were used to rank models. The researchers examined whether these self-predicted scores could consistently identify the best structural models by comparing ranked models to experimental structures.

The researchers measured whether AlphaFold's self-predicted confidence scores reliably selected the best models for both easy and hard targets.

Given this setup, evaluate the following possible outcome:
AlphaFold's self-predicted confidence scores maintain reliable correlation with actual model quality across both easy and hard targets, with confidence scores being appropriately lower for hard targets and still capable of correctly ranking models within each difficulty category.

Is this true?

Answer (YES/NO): NO